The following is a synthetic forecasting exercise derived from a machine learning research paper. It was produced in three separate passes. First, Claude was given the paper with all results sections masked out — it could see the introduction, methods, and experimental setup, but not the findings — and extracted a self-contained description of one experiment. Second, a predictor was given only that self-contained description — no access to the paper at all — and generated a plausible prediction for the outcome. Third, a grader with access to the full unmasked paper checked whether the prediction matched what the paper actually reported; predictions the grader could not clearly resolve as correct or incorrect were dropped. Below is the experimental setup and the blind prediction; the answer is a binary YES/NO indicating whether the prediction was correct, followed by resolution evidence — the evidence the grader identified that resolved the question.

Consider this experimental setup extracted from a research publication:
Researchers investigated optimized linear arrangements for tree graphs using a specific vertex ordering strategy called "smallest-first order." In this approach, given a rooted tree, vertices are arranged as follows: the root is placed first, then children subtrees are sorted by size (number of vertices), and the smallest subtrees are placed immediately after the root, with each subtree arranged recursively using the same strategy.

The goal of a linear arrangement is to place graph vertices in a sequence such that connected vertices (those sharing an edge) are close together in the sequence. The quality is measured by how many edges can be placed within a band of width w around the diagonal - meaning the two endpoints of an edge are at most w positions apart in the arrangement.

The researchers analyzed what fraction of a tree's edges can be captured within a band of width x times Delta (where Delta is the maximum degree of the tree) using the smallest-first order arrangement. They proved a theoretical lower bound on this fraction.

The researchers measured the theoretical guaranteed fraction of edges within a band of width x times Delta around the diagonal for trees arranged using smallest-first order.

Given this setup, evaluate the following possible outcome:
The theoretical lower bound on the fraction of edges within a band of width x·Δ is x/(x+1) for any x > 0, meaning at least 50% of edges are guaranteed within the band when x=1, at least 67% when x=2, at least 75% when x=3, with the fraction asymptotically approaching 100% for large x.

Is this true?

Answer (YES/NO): NO